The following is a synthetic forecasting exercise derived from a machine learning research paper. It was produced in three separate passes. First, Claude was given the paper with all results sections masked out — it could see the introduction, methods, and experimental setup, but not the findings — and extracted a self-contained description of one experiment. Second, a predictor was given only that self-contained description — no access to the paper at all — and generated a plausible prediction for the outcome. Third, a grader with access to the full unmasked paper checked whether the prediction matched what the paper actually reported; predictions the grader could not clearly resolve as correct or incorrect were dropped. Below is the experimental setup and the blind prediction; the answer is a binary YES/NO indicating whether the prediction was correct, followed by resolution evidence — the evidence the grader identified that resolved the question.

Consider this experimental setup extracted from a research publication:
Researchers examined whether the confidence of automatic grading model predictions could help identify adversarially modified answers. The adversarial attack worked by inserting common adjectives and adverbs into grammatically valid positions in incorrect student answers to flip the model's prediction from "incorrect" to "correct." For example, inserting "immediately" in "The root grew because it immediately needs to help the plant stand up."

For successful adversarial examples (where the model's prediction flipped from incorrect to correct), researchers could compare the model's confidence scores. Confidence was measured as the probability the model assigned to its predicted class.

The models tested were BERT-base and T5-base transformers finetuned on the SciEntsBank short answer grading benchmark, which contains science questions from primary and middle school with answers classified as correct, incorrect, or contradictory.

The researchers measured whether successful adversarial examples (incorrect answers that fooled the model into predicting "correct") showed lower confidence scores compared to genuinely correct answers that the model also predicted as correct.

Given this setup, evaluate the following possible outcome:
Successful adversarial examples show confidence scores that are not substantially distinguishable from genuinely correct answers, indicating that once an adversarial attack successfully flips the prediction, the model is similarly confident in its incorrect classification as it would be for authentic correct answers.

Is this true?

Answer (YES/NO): NO